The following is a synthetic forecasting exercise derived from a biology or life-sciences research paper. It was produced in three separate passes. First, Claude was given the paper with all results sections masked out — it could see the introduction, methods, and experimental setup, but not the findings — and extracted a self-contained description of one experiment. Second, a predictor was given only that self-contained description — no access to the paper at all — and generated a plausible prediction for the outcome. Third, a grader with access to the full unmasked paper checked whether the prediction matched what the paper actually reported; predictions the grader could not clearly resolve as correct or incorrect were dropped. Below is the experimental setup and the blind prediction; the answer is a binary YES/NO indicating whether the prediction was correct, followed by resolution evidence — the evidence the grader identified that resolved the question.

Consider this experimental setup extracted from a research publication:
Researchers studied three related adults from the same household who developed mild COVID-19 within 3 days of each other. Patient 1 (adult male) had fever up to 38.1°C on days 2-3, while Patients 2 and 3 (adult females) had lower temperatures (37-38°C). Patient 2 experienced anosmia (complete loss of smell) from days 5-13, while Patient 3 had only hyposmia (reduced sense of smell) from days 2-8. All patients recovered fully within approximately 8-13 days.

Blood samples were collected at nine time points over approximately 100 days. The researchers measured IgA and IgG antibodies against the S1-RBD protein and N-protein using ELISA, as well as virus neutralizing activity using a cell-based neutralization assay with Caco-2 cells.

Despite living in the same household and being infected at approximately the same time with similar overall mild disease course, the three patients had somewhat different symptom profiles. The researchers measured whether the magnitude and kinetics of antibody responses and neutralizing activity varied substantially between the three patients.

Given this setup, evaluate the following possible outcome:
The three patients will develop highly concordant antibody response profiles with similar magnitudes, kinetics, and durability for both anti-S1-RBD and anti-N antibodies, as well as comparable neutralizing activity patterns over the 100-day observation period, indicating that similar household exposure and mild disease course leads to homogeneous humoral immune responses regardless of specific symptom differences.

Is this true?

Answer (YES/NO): NO